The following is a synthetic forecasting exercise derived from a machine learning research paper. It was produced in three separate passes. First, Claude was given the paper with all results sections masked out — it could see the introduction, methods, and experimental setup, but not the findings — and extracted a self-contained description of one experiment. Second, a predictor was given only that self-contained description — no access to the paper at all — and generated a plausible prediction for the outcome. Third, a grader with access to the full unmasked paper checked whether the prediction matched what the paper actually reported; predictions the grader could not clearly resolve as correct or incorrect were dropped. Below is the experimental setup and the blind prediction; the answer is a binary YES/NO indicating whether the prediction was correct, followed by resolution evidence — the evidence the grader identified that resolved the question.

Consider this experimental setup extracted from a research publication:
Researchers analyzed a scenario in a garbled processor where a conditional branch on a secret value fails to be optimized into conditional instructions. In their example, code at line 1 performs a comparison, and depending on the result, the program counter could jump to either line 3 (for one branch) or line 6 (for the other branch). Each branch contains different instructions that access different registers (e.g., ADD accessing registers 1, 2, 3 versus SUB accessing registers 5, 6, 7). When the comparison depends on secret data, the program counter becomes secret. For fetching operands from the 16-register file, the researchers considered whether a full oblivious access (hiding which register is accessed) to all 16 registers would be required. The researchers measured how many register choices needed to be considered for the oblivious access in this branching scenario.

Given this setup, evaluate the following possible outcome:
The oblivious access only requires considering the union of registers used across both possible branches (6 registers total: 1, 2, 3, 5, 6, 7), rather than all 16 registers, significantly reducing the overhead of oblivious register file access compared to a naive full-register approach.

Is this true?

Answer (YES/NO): NO